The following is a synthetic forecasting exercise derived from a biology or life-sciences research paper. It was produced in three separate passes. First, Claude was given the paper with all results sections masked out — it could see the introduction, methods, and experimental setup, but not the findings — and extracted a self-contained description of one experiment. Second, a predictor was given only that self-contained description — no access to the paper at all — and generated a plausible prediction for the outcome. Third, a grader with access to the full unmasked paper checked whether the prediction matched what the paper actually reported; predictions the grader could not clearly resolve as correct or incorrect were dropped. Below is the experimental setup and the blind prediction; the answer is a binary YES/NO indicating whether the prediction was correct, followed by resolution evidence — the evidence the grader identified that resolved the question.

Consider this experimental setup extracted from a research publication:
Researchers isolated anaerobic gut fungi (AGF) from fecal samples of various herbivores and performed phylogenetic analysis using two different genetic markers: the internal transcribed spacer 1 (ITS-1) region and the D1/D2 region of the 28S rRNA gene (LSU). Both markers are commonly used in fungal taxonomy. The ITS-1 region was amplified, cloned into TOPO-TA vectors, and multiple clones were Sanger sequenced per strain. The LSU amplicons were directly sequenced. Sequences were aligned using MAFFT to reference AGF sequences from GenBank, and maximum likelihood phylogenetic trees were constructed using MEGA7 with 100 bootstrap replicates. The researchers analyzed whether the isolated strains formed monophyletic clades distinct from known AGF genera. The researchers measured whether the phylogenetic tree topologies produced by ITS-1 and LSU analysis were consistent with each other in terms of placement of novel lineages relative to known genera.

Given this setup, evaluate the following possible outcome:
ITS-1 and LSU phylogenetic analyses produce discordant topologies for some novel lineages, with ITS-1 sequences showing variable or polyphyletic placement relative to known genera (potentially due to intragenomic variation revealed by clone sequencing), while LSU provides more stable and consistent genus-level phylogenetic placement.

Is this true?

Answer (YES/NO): YES